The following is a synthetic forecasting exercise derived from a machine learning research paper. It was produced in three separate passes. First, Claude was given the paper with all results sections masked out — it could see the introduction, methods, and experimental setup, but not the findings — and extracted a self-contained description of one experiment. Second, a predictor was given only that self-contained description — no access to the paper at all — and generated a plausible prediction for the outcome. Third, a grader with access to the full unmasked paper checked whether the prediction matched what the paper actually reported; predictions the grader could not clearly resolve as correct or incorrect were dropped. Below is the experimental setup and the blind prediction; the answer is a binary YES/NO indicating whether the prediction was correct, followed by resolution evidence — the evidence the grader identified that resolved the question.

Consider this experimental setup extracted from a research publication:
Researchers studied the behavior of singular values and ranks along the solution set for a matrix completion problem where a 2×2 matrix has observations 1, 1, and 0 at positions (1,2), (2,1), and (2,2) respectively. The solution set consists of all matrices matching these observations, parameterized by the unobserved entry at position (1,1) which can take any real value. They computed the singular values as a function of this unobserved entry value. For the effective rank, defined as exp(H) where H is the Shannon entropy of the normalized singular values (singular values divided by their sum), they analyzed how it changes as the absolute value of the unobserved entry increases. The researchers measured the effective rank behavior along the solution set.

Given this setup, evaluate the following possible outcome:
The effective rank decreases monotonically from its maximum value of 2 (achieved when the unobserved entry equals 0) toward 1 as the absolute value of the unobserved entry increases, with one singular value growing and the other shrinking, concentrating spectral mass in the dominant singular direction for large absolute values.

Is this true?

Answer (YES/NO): YES